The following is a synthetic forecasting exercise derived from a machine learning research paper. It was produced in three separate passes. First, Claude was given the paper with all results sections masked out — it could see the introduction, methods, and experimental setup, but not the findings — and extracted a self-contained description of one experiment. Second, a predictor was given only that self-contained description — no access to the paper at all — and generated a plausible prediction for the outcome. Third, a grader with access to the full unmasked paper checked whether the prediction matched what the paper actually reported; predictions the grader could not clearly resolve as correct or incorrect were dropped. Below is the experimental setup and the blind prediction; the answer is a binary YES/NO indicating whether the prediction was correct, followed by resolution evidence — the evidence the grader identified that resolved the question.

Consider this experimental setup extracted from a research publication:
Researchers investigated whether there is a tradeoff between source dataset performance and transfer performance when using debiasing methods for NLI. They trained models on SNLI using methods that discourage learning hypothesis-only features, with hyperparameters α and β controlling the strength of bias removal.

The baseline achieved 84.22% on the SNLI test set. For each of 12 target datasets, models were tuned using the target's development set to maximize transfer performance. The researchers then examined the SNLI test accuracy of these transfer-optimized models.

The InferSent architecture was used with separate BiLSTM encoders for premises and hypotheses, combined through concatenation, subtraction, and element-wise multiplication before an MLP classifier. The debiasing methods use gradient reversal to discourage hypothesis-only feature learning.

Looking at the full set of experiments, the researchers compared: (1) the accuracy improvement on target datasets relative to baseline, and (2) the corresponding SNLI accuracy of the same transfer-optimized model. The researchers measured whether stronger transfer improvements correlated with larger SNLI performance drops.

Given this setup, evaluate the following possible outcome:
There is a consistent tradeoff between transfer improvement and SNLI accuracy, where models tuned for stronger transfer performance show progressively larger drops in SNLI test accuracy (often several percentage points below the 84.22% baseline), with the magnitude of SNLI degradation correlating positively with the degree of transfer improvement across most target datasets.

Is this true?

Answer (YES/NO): NO